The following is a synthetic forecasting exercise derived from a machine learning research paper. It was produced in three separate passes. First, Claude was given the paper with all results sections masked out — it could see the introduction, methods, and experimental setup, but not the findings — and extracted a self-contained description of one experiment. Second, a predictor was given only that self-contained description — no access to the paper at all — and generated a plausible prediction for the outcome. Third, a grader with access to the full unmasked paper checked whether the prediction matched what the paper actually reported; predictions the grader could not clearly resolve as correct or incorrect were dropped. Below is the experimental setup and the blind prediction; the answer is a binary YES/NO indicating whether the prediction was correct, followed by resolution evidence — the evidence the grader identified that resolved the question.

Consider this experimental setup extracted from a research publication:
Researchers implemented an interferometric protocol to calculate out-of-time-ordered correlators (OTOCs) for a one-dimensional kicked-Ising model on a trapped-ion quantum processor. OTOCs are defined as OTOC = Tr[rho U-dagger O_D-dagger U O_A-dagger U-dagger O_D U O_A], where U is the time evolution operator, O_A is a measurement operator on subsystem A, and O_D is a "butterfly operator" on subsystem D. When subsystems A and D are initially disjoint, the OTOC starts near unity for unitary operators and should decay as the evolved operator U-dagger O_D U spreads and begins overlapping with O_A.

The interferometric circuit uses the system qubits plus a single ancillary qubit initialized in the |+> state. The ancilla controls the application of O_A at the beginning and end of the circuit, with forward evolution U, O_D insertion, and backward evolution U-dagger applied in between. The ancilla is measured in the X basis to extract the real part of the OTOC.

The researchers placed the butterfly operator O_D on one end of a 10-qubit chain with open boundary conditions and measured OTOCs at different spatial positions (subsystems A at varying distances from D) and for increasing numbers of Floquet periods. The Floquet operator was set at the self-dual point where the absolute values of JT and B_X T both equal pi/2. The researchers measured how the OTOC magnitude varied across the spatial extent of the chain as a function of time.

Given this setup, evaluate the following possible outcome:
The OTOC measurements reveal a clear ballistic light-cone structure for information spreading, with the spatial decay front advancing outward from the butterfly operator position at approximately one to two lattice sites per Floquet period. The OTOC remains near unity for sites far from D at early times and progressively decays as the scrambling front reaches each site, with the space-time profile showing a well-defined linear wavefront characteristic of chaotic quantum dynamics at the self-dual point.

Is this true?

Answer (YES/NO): YES